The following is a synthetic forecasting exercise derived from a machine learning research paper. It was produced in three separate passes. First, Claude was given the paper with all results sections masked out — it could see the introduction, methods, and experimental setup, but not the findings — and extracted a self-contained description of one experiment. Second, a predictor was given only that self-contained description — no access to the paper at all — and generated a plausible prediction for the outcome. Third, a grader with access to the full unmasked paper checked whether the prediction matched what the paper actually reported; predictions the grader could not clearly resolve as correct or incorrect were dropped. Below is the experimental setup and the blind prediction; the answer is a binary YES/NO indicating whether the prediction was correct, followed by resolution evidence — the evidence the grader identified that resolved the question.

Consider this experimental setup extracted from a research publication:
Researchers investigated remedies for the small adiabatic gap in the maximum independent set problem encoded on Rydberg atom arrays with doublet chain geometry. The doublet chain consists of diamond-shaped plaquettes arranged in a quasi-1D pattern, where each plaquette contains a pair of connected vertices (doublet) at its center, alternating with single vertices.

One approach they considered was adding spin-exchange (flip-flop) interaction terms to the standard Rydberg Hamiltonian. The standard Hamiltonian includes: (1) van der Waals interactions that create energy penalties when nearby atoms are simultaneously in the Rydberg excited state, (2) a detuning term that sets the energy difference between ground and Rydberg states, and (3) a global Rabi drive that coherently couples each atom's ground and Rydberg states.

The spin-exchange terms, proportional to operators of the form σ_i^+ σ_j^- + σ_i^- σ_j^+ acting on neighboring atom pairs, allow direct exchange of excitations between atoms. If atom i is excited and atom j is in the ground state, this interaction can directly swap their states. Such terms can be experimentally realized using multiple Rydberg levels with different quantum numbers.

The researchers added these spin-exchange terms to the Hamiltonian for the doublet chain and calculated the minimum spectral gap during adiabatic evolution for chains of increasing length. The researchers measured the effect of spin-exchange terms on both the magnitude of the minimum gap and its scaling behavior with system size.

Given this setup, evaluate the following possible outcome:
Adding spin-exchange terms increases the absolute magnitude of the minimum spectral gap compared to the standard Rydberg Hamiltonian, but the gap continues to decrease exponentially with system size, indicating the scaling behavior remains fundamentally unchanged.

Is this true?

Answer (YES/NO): NO